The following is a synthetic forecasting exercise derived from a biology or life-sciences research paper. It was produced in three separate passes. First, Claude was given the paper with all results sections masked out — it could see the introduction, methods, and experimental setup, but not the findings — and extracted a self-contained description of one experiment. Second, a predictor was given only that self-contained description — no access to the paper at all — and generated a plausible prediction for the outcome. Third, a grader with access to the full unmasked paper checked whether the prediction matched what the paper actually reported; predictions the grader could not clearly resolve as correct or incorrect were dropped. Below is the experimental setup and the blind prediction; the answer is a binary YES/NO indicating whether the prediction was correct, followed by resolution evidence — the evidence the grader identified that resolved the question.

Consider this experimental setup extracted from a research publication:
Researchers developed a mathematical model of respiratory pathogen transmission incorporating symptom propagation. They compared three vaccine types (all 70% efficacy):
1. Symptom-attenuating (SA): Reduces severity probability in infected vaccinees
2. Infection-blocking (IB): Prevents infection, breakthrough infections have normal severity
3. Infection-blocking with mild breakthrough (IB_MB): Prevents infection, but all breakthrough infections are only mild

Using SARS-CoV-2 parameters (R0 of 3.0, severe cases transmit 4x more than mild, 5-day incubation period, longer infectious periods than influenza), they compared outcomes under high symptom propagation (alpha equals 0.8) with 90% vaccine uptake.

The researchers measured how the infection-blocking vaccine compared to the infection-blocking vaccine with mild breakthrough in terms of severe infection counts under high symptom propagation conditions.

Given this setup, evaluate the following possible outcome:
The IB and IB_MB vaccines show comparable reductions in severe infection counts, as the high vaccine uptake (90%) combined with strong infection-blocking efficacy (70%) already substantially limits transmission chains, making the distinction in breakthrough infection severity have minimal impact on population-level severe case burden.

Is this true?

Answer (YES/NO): NO